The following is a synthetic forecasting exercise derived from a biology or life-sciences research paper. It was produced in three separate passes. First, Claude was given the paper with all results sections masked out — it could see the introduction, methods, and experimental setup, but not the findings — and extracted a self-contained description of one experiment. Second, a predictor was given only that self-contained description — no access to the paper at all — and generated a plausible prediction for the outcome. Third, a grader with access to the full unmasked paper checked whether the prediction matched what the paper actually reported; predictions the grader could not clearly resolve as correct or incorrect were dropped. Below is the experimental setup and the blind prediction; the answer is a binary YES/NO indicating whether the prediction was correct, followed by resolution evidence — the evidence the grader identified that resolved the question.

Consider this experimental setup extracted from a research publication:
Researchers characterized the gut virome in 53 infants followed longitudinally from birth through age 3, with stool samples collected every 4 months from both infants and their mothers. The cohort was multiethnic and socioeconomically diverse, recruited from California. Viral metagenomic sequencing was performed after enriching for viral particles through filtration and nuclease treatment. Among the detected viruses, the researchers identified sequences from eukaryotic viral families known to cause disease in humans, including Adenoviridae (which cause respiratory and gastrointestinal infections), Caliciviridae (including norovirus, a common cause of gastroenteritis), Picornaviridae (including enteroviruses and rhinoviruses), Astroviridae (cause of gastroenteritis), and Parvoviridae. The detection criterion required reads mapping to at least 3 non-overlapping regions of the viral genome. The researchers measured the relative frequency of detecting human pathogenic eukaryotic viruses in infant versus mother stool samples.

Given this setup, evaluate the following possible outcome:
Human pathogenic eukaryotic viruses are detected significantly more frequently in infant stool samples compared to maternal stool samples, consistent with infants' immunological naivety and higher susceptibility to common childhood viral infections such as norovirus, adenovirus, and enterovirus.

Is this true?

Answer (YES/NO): YES